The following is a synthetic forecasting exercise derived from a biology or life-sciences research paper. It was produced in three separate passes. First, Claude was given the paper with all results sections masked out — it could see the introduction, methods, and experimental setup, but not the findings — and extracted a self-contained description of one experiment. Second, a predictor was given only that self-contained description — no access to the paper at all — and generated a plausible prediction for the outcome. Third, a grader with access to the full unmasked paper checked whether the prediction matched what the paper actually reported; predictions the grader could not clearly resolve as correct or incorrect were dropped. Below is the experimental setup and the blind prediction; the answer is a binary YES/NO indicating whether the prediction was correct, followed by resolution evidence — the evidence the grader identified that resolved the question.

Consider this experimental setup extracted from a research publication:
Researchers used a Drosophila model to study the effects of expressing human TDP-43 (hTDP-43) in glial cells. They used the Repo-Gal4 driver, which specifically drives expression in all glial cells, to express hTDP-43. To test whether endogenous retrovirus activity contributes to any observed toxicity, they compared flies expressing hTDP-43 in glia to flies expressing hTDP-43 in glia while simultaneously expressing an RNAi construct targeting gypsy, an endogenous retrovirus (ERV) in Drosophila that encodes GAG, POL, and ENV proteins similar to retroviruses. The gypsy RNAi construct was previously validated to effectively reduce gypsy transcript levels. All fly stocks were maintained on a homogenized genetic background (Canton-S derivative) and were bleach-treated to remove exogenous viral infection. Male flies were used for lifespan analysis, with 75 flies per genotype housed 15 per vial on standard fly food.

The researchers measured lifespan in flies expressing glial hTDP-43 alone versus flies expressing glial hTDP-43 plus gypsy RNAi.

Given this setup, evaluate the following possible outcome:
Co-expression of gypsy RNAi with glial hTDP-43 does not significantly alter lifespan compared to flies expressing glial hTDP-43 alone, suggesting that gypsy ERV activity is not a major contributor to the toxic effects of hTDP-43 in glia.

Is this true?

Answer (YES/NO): NO